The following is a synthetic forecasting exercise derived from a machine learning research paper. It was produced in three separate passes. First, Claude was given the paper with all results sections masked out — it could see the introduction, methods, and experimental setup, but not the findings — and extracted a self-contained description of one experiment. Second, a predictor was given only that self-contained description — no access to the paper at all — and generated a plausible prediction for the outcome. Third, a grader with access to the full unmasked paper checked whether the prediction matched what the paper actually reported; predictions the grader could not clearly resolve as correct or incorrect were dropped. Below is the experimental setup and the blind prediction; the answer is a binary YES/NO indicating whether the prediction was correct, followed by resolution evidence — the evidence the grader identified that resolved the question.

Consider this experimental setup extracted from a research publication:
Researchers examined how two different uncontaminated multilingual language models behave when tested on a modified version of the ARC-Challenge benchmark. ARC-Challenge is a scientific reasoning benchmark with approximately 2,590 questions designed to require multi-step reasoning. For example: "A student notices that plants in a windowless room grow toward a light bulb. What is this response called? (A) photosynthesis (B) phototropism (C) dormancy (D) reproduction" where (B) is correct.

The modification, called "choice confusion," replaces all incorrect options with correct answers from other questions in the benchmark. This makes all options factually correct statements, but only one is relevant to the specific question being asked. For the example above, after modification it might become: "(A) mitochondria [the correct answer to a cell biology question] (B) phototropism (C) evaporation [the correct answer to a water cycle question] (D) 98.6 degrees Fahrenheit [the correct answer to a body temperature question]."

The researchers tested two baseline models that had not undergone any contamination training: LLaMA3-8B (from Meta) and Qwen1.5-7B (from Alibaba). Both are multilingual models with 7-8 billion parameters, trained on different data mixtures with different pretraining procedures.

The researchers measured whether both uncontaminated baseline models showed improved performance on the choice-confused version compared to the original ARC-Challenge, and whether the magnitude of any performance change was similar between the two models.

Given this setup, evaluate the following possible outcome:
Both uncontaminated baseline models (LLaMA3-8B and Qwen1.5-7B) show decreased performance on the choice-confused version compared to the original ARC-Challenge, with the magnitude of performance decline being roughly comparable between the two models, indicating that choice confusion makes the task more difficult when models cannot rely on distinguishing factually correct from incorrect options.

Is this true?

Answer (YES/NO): NO